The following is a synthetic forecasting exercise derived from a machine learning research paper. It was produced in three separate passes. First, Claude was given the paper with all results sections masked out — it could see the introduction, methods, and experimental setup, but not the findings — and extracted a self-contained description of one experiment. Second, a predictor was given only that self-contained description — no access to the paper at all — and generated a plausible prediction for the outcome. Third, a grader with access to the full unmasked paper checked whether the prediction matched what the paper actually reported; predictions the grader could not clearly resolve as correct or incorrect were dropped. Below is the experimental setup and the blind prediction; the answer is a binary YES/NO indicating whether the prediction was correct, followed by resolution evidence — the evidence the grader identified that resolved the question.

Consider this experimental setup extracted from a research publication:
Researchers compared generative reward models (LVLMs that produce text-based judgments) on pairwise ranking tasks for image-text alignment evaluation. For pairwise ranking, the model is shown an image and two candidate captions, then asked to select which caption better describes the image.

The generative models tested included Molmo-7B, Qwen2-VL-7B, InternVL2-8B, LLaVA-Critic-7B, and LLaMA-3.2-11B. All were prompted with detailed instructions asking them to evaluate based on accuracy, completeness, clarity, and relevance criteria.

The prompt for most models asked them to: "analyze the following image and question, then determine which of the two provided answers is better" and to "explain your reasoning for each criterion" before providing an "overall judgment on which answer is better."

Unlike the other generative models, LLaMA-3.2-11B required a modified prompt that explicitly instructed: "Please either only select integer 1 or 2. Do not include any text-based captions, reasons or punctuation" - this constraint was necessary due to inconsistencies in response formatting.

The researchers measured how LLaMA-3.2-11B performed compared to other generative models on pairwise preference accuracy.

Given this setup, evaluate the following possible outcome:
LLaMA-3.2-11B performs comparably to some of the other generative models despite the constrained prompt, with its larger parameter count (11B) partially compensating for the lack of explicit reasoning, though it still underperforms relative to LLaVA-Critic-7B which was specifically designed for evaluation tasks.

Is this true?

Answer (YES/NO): NO